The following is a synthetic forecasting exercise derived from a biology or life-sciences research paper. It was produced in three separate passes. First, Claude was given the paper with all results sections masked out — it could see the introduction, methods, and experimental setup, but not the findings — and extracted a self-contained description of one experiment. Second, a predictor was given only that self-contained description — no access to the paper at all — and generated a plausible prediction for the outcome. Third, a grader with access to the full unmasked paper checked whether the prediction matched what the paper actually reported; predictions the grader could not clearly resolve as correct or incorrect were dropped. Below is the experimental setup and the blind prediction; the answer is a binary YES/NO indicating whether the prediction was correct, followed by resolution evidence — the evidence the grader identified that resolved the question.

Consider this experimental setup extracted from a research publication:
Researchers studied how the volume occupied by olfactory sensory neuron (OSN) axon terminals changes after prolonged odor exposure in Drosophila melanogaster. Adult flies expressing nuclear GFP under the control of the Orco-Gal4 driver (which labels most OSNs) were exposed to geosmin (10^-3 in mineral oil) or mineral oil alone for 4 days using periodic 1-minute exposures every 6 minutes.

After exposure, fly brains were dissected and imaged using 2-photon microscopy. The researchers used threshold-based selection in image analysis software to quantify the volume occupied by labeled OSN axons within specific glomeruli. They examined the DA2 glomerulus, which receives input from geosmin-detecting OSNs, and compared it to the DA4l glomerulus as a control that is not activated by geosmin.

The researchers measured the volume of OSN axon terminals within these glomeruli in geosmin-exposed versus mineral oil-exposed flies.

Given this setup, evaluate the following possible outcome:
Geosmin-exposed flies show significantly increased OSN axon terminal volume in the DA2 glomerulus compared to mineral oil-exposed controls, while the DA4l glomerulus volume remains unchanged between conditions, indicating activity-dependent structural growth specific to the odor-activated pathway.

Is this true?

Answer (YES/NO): NO